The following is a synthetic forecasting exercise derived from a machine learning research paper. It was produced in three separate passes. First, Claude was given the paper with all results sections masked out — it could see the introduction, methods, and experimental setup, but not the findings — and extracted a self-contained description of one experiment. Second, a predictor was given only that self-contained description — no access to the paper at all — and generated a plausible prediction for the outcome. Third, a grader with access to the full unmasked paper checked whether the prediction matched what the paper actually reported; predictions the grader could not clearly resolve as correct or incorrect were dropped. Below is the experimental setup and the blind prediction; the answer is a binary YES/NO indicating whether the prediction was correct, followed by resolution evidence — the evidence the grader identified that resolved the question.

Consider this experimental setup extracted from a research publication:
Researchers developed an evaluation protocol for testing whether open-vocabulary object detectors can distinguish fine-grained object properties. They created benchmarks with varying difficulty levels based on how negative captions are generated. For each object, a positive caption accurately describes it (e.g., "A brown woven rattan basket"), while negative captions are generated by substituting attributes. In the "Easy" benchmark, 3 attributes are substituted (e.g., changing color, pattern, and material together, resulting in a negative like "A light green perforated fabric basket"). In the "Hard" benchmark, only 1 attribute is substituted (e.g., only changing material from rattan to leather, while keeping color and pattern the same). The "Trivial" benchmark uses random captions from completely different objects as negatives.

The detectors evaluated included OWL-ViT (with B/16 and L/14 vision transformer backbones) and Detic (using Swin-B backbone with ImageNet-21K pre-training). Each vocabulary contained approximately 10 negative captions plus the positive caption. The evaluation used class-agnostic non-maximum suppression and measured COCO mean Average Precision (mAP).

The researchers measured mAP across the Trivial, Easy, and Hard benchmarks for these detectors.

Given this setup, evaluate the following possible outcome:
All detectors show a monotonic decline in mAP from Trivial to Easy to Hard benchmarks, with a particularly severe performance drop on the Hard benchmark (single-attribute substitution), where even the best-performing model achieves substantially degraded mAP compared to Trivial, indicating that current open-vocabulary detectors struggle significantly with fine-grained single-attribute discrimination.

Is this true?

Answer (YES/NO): YES